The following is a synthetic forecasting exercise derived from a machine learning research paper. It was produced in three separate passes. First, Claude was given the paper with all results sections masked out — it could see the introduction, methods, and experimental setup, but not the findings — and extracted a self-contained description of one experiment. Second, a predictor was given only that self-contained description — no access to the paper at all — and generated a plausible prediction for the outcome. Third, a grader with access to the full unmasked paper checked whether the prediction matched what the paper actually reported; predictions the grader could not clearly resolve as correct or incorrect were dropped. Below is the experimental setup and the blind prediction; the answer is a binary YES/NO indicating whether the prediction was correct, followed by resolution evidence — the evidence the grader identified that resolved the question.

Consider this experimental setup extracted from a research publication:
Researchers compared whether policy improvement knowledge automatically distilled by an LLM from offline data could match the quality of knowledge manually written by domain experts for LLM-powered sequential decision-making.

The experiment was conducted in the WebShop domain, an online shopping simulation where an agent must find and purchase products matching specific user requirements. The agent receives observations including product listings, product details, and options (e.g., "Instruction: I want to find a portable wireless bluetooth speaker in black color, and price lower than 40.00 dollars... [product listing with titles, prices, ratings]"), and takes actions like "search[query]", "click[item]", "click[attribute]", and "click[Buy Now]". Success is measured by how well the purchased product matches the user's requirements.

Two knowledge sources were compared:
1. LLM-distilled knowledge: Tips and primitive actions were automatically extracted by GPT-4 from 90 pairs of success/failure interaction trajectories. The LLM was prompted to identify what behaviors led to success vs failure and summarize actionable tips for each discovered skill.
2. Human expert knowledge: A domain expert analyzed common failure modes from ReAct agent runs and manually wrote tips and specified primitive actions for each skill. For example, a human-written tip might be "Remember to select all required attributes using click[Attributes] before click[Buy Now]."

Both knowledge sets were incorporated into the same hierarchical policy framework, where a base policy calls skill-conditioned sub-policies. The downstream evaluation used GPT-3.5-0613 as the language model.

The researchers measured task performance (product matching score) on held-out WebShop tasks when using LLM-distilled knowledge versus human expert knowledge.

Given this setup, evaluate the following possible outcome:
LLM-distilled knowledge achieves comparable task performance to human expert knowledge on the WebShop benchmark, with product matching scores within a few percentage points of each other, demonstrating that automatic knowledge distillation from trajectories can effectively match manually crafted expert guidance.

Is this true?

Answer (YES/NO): YES